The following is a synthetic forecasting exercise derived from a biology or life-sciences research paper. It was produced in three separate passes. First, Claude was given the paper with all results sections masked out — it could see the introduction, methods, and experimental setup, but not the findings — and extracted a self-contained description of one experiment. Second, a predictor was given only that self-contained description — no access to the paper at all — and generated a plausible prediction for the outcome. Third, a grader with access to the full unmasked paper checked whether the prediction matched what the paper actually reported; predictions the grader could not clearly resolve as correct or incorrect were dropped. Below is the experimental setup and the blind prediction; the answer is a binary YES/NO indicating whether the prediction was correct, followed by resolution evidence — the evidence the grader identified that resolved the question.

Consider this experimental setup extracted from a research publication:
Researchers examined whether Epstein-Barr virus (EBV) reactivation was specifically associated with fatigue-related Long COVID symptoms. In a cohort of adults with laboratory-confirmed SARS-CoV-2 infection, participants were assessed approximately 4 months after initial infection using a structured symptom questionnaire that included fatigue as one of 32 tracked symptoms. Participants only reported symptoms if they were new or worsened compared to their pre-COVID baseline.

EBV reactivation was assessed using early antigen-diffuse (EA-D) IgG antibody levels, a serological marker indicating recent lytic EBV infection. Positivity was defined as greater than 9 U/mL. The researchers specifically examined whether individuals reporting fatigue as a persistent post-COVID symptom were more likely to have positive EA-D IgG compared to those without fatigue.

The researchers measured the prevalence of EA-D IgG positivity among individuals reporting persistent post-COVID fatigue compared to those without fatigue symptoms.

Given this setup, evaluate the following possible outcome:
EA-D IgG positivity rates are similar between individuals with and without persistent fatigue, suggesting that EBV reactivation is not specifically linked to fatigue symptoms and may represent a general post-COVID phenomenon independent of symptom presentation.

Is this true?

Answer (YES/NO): NO